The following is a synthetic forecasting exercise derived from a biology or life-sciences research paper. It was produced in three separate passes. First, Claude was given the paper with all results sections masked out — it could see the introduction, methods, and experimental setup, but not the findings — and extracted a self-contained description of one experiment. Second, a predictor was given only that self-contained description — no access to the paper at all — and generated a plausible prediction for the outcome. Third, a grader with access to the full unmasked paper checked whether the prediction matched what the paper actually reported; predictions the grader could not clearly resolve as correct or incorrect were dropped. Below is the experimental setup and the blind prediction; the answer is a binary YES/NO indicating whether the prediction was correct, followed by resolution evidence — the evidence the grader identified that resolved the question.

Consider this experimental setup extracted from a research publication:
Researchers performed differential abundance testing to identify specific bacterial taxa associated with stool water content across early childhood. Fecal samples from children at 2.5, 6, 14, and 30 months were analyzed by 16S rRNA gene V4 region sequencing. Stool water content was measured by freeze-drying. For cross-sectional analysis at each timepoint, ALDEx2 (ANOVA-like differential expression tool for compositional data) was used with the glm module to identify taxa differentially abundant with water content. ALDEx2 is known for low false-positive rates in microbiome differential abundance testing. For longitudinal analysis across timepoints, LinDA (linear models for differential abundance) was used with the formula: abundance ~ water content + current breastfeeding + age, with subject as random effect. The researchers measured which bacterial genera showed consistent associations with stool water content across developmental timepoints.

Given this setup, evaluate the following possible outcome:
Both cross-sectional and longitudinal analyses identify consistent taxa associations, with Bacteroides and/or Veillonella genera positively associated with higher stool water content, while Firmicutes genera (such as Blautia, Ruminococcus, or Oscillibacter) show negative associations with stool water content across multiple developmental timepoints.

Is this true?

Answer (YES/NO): NO